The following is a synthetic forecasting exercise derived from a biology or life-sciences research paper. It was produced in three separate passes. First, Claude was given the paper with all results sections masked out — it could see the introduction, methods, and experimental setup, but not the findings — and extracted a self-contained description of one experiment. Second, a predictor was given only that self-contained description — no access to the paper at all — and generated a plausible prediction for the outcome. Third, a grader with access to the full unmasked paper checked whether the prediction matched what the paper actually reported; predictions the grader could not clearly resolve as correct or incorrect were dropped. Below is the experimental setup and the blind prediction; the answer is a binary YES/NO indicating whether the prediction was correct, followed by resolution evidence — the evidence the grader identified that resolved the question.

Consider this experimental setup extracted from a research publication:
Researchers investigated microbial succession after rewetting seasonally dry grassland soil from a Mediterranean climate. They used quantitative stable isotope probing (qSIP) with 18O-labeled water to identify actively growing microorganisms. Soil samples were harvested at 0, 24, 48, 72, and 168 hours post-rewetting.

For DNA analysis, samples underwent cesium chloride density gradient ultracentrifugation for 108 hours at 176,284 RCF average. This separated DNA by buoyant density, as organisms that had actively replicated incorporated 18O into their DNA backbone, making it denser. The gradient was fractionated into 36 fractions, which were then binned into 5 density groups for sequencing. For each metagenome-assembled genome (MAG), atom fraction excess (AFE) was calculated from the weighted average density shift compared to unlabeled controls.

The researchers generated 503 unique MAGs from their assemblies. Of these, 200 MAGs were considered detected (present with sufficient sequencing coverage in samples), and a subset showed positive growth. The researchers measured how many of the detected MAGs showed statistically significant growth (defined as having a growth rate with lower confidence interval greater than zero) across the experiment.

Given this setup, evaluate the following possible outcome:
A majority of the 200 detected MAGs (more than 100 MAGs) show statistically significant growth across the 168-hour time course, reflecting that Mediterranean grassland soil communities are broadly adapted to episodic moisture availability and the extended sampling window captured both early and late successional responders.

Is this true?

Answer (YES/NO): NO